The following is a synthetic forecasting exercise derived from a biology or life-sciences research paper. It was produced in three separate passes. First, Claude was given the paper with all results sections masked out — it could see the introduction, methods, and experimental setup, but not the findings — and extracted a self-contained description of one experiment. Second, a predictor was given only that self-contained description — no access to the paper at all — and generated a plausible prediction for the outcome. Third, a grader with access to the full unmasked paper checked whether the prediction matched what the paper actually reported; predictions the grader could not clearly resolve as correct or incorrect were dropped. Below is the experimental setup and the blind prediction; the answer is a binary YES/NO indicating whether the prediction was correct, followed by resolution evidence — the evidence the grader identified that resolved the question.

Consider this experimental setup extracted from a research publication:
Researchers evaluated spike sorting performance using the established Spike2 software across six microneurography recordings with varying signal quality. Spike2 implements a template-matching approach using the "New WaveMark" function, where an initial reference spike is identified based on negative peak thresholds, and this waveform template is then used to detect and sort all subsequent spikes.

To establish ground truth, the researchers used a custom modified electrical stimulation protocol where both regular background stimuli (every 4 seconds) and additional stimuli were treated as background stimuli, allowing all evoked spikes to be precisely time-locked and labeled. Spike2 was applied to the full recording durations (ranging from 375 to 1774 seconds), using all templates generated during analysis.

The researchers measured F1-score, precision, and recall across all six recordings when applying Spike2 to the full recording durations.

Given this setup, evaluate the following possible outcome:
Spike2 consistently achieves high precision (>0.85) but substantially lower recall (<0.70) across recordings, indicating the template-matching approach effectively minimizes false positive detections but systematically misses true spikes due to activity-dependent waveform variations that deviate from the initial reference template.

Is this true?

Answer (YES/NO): NO